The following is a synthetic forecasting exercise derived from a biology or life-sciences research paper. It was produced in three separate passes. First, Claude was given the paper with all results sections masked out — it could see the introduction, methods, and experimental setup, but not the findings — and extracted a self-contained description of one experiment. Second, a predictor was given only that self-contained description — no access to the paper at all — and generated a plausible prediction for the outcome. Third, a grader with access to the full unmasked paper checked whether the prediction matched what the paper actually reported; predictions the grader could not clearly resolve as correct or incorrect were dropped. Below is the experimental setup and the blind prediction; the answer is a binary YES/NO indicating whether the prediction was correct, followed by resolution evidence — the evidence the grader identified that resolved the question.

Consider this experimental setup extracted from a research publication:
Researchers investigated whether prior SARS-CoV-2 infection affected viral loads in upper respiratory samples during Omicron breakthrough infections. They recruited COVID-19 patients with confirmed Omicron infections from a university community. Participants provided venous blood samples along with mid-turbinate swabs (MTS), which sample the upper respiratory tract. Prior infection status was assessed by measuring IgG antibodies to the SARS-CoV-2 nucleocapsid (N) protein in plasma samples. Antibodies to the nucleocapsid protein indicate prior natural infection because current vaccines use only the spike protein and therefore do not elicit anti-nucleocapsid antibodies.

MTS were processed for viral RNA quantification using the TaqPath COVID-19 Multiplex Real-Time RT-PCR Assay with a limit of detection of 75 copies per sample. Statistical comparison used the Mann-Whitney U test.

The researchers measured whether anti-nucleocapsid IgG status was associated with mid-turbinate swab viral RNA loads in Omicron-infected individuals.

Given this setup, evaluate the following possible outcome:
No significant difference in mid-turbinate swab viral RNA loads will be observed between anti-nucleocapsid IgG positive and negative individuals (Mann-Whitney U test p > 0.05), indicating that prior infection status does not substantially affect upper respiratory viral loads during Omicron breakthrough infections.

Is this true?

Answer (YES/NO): NO